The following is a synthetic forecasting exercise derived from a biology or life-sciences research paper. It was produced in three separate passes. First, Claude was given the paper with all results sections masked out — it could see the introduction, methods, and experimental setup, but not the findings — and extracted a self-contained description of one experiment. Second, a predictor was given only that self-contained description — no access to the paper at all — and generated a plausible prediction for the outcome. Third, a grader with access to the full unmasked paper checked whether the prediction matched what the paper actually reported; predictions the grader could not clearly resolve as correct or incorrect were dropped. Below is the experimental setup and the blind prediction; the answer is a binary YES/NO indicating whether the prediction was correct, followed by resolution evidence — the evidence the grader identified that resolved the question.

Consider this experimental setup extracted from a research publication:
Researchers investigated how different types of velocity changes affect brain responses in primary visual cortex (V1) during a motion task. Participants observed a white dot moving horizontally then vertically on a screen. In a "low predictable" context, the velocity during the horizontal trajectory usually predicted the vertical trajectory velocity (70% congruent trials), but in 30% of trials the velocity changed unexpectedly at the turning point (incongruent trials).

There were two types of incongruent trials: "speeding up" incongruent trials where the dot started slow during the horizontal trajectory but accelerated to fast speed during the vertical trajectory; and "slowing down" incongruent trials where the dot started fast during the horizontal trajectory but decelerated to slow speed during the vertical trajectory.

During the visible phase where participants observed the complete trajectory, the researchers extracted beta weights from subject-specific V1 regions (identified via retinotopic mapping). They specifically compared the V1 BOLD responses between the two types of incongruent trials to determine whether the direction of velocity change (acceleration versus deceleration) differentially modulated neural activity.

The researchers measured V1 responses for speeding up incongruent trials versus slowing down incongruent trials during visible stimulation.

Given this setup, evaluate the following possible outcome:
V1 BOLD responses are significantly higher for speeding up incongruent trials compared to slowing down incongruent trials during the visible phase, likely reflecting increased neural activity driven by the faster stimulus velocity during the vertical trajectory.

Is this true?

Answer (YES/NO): YES